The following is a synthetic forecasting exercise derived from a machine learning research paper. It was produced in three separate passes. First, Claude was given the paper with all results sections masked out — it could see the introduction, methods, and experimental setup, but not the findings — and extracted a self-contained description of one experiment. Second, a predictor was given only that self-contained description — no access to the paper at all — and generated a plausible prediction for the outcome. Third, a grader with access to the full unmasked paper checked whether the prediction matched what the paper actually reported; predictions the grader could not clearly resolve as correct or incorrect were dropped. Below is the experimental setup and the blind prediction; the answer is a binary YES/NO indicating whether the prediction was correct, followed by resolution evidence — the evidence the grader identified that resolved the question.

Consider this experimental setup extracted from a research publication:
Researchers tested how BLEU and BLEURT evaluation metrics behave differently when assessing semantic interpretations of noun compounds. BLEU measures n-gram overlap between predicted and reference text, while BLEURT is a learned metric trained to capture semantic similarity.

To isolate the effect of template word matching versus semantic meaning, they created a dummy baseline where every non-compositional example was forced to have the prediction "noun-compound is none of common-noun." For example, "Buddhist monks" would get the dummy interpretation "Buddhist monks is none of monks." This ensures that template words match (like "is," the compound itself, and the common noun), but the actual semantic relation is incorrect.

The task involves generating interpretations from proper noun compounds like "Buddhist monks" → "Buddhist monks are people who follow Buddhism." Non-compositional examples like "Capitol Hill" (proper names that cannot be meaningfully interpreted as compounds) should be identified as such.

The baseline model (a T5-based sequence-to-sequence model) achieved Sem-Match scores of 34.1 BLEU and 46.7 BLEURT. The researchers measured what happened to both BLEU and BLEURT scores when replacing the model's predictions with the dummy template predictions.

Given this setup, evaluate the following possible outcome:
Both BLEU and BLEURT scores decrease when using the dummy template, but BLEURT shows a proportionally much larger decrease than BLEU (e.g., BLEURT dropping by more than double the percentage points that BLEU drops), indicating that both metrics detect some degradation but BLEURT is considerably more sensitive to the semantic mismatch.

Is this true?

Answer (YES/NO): YES